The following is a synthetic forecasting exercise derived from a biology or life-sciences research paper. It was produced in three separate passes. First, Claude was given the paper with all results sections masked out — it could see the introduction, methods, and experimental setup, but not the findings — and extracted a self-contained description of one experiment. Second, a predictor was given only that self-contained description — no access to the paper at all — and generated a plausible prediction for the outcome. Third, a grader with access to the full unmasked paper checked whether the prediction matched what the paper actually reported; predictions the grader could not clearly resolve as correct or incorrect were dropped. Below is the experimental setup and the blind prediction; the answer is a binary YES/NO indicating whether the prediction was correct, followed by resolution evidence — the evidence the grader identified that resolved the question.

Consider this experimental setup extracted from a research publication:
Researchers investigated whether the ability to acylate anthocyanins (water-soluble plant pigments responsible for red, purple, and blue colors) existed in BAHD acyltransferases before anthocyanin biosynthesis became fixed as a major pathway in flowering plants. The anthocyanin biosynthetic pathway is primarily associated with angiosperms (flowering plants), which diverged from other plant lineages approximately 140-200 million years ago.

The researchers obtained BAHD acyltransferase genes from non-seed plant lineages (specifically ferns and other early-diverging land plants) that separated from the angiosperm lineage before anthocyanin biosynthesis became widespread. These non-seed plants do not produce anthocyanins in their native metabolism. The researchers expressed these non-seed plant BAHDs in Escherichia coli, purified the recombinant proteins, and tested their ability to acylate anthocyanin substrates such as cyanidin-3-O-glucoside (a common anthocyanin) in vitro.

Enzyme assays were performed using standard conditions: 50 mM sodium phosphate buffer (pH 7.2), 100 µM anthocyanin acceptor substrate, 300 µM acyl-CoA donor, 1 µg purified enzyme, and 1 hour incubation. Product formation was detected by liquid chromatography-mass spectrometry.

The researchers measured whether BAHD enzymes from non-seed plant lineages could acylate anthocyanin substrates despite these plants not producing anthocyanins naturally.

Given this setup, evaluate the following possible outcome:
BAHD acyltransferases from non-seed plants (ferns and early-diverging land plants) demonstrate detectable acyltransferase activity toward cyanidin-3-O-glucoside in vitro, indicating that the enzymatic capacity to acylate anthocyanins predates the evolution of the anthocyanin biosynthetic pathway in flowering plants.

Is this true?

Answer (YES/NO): YES